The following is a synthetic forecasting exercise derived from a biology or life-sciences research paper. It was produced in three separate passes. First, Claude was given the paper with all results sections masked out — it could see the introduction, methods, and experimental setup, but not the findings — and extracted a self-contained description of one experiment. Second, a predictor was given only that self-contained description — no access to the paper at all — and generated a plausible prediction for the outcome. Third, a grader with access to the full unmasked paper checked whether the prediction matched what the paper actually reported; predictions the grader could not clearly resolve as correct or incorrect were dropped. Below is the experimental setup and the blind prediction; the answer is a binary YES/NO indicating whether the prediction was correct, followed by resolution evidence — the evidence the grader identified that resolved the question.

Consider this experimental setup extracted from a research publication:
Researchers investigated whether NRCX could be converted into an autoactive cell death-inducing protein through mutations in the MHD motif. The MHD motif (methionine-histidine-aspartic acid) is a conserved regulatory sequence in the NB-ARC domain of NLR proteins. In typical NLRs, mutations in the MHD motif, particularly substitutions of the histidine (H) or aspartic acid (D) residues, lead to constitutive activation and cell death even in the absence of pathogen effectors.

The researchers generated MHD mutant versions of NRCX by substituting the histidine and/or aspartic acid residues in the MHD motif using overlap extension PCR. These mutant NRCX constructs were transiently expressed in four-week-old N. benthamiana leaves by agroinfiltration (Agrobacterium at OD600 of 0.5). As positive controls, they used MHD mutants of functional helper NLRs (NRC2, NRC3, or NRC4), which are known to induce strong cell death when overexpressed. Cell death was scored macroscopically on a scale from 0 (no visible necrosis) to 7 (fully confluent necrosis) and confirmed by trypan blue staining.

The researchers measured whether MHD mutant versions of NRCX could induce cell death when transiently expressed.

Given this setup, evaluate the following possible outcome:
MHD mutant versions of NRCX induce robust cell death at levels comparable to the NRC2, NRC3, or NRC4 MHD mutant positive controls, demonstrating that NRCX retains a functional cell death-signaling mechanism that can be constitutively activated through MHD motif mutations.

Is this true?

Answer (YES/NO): NO